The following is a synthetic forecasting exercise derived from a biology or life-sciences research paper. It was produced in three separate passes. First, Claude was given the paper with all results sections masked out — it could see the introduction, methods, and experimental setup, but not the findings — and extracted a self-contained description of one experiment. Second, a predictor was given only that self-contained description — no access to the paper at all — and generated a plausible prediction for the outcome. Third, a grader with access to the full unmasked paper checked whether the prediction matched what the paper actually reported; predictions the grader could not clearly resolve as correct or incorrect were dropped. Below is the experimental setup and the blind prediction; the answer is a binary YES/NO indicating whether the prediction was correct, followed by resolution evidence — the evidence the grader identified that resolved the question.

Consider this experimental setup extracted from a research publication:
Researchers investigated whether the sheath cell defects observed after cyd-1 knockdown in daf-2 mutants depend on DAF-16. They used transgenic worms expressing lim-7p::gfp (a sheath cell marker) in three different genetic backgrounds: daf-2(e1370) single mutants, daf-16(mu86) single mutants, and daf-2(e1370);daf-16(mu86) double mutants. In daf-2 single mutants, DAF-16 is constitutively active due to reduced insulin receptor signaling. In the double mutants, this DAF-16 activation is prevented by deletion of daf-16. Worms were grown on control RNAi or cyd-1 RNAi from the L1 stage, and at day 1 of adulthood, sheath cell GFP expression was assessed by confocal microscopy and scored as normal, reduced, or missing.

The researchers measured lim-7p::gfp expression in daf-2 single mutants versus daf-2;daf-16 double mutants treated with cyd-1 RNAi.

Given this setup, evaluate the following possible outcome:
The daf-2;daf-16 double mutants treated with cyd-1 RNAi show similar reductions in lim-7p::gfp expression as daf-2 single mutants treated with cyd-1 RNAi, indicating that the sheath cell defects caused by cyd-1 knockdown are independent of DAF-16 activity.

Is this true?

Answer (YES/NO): NO